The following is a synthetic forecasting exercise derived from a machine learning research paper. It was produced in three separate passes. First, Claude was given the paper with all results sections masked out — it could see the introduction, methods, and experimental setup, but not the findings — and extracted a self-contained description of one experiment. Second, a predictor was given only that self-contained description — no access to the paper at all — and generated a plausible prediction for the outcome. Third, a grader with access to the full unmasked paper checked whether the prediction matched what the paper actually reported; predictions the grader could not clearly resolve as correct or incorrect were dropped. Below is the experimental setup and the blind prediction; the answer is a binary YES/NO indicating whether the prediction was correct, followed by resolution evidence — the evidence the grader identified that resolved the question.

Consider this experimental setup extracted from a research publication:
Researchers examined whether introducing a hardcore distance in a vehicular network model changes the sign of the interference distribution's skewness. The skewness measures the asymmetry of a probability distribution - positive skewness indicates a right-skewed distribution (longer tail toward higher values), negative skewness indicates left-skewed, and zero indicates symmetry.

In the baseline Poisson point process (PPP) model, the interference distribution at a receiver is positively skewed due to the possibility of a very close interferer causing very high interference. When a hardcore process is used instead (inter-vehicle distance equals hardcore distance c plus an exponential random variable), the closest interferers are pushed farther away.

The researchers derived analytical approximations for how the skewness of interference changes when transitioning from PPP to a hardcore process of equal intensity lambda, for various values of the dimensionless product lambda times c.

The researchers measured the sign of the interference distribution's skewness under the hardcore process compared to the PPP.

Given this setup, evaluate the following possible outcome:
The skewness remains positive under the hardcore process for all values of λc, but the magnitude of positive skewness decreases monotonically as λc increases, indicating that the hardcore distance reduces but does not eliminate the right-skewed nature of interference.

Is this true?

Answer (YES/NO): YES